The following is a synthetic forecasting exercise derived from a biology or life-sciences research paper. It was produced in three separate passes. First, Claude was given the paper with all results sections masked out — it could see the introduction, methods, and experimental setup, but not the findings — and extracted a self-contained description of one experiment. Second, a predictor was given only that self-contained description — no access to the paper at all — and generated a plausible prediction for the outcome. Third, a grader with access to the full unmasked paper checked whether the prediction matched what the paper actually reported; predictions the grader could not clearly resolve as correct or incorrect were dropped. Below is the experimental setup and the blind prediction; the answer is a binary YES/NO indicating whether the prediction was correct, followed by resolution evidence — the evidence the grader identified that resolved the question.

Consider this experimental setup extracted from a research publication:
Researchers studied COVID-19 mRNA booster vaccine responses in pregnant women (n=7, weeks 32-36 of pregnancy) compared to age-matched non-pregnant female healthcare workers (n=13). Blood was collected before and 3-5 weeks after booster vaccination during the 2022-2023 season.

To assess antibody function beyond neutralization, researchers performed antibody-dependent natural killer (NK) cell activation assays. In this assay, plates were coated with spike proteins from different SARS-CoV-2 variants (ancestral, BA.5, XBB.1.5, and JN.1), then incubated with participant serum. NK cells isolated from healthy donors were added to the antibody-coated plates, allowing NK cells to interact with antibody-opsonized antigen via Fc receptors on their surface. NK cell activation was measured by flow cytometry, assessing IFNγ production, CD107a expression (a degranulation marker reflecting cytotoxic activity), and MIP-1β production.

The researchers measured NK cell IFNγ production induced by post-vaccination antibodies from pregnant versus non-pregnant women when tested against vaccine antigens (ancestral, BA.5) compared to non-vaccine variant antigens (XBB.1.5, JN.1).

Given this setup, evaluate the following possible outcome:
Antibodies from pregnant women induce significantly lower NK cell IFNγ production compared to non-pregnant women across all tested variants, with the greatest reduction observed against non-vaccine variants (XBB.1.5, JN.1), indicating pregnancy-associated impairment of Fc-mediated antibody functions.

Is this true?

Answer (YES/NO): NO